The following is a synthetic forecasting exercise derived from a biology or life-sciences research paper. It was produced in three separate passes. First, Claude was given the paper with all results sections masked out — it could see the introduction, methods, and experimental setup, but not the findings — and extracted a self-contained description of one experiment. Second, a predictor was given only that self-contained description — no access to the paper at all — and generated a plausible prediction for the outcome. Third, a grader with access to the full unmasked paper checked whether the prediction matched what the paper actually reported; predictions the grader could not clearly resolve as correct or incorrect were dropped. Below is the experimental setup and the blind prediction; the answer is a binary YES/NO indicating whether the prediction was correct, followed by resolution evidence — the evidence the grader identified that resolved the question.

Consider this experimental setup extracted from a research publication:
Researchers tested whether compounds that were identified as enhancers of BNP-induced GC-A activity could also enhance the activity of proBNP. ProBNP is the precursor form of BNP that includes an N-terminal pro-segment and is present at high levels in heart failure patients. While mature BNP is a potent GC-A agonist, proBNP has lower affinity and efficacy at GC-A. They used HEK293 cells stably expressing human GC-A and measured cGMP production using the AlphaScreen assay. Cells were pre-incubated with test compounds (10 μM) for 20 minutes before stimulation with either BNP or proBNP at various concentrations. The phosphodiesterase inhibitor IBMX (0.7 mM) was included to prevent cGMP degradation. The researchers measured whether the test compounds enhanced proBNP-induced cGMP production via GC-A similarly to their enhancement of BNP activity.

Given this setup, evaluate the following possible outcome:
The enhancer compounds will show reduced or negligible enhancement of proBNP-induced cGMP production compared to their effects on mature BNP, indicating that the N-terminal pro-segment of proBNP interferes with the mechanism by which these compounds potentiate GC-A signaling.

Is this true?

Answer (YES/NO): NO